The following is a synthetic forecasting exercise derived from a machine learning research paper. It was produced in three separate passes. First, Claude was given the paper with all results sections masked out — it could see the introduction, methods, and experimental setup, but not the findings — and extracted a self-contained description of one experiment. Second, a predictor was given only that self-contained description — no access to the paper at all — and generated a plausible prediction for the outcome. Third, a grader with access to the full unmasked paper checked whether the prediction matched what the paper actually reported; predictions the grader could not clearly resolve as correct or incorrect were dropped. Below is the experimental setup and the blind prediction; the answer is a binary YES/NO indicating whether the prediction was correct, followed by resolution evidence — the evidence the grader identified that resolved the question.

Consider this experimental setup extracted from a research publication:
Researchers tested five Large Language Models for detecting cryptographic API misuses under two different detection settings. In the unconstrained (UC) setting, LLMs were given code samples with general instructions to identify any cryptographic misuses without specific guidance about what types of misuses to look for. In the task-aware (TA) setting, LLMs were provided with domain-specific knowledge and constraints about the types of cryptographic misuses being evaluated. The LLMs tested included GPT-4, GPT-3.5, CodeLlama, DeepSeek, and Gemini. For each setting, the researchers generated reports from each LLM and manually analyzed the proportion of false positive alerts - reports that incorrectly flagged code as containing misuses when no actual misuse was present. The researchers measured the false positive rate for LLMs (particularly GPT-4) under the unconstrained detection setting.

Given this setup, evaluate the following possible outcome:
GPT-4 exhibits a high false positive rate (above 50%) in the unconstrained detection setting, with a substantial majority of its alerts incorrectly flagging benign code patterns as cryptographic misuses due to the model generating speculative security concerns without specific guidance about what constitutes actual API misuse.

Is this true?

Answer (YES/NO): YES